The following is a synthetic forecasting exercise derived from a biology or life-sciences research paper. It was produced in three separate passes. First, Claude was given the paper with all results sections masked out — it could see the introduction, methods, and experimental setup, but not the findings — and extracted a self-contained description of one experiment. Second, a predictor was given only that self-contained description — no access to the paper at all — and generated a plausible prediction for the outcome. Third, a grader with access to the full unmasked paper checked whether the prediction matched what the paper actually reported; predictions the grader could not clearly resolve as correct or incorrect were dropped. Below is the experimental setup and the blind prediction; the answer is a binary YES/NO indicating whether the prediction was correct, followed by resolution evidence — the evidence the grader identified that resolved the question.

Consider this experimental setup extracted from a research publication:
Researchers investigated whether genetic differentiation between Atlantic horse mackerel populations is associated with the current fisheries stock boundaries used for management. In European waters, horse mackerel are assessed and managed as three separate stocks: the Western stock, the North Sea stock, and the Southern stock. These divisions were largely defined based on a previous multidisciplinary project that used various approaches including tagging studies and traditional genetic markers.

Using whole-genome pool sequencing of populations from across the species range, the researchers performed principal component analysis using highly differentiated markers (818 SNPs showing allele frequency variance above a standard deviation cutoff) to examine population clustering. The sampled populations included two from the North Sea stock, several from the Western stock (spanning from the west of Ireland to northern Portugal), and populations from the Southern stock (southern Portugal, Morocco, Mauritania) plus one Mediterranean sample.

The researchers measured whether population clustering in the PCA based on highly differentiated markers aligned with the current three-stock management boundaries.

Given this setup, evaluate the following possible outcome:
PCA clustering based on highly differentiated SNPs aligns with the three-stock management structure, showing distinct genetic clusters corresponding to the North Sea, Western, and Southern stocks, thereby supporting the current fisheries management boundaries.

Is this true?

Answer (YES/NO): NO